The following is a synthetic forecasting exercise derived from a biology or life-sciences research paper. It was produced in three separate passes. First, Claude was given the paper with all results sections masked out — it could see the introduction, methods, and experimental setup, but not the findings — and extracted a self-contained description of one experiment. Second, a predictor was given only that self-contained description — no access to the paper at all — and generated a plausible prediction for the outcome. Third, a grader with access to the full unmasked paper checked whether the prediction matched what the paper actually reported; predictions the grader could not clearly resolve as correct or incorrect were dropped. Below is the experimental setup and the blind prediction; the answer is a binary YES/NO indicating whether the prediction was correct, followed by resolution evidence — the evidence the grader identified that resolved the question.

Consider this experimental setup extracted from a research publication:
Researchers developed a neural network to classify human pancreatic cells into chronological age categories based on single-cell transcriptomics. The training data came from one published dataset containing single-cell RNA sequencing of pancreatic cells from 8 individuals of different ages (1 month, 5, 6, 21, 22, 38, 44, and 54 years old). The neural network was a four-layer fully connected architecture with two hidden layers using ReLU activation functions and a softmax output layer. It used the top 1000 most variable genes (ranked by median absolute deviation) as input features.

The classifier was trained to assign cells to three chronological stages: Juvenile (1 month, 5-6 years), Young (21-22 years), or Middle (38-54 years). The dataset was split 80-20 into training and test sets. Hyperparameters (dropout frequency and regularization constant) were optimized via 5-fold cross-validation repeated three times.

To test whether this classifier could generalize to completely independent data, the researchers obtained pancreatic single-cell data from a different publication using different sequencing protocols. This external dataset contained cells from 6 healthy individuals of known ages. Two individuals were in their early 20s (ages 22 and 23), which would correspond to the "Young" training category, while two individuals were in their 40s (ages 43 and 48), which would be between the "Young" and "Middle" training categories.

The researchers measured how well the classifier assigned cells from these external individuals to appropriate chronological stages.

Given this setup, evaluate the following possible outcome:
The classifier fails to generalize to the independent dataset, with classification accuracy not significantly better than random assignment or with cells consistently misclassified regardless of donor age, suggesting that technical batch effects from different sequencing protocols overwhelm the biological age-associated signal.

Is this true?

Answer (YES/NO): NO